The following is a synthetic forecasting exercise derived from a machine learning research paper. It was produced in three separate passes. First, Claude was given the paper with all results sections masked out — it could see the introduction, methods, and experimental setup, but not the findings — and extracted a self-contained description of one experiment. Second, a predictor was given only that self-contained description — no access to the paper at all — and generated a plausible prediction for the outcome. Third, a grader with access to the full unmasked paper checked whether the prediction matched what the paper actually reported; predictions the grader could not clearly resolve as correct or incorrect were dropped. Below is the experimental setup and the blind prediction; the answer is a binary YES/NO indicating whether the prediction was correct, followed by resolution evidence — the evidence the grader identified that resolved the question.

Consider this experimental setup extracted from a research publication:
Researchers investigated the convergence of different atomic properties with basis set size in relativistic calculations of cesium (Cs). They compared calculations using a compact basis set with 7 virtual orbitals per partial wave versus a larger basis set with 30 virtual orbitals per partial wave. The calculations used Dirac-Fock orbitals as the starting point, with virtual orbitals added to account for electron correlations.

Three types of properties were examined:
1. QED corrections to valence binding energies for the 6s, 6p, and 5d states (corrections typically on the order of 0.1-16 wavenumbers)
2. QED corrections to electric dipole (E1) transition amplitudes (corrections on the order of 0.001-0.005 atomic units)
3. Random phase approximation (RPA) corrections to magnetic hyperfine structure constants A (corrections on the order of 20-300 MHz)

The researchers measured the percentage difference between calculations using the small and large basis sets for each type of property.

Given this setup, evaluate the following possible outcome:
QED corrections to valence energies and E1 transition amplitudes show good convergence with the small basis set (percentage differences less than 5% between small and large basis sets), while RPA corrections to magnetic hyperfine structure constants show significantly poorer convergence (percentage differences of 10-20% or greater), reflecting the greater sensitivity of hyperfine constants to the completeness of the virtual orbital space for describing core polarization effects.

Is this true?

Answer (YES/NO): NO